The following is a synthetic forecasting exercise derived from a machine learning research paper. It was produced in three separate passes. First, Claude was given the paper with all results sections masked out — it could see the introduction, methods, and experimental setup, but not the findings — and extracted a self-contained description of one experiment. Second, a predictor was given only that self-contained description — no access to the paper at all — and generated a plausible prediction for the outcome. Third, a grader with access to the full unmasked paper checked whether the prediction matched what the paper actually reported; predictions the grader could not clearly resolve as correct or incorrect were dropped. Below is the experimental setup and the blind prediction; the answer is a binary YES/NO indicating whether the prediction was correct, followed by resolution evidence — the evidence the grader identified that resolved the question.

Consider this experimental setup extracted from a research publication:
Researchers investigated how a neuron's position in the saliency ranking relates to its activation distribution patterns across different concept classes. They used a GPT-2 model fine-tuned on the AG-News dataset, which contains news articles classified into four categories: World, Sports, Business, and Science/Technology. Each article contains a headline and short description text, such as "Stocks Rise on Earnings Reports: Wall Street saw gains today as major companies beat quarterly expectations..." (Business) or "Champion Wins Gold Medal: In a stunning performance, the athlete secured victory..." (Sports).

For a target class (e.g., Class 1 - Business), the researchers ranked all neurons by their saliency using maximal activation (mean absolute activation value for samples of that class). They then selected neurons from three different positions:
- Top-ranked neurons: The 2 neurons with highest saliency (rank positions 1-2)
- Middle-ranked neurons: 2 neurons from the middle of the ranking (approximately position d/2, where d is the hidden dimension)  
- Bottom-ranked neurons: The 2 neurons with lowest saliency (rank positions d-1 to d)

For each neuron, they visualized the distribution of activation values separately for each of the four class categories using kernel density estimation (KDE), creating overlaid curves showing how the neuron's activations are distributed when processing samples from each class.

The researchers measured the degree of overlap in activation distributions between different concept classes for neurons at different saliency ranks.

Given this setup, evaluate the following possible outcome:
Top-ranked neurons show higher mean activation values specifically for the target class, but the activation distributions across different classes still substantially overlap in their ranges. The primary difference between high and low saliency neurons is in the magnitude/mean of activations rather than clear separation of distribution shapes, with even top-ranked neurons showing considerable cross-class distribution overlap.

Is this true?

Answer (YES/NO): NO